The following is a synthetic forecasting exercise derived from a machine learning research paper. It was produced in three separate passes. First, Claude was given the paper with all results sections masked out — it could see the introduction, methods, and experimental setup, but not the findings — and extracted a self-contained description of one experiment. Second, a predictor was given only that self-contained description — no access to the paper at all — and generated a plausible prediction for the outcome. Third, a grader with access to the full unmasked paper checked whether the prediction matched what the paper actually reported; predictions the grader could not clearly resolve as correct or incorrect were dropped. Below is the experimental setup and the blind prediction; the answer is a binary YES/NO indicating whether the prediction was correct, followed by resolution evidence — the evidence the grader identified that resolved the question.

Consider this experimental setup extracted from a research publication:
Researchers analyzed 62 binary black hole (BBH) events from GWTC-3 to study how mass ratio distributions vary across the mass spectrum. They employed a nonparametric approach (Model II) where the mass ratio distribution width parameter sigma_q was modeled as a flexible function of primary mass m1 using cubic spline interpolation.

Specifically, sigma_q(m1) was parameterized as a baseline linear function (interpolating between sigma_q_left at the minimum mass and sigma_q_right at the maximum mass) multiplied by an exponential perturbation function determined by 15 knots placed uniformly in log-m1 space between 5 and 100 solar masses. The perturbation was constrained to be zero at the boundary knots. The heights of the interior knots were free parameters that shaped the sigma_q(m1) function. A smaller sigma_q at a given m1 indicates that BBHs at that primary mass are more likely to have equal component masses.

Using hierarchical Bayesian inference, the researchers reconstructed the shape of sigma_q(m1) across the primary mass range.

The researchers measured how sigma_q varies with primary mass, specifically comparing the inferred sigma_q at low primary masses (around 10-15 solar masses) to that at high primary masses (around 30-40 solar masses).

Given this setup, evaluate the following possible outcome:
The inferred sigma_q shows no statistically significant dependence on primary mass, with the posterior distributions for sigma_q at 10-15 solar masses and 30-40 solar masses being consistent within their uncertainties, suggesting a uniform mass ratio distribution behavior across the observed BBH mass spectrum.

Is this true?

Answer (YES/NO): NO